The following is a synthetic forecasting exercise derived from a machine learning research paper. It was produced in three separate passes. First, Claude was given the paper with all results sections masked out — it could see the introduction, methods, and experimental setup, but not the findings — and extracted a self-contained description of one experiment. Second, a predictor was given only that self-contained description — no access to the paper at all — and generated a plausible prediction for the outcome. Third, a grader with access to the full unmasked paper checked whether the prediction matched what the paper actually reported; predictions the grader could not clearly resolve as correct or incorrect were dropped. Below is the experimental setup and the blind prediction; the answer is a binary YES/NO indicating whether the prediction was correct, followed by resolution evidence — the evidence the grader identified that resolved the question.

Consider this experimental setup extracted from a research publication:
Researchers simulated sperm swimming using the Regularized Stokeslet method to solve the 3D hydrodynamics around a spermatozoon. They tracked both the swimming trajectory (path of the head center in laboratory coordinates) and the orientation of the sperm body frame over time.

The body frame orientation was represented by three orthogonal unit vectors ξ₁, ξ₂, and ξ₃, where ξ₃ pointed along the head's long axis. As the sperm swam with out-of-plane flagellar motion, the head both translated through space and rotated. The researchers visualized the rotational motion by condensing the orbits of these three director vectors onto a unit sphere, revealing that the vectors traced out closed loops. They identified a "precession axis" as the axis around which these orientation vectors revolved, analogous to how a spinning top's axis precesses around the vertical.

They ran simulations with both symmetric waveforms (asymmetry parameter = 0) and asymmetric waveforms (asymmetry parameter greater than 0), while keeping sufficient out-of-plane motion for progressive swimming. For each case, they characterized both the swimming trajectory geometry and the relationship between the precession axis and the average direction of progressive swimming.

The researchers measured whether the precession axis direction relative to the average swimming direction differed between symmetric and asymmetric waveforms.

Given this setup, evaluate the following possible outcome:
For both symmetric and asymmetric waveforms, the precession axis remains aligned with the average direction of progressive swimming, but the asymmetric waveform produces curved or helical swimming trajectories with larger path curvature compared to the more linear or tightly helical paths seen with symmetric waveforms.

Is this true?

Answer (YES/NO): NO